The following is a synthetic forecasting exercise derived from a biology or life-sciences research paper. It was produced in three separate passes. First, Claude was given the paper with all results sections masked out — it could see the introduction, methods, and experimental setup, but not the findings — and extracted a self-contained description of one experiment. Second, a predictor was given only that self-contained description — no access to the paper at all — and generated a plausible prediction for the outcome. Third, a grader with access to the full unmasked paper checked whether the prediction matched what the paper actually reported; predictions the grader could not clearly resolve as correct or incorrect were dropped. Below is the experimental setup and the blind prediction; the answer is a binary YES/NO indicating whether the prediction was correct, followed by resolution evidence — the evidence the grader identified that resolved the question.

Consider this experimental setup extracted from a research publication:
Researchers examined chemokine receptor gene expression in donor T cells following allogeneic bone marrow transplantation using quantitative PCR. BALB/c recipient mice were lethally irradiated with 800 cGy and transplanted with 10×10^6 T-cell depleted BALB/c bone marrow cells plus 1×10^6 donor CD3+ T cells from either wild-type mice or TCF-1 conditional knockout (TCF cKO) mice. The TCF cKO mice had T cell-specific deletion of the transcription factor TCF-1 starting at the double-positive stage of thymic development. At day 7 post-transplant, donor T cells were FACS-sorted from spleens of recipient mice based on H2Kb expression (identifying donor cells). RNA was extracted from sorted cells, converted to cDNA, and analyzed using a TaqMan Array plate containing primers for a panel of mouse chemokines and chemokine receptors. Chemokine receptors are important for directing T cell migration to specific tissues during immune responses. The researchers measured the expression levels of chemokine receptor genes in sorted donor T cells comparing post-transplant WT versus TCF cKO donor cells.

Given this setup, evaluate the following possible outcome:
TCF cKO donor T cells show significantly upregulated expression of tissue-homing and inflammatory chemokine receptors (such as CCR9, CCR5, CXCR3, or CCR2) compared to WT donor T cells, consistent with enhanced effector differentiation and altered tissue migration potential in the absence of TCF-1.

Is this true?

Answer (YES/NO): NO